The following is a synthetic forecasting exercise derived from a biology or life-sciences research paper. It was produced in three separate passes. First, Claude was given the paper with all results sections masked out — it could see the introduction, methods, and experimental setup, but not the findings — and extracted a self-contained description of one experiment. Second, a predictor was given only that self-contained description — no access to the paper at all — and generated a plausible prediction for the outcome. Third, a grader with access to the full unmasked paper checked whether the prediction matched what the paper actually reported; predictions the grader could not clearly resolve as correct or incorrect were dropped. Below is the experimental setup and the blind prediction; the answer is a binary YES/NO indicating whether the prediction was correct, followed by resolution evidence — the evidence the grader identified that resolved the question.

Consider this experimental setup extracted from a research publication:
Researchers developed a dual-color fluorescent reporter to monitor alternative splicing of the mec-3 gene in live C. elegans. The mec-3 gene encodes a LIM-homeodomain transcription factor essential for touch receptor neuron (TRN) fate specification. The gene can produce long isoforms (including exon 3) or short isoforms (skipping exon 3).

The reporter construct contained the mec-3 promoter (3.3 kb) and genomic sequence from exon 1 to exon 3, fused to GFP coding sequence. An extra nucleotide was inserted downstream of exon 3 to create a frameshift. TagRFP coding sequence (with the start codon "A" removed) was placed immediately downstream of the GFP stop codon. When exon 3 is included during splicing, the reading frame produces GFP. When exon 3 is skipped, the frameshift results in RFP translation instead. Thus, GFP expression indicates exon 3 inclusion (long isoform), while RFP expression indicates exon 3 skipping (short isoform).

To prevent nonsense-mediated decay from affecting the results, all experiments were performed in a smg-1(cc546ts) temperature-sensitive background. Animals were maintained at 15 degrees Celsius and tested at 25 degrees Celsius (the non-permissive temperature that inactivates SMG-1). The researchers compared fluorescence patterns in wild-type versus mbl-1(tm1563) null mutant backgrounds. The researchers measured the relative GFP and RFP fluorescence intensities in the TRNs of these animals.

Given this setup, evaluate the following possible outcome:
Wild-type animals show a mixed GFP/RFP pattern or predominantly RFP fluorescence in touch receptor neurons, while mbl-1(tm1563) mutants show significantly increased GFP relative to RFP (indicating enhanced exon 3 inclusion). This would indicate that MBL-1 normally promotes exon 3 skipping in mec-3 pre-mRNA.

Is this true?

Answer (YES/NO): NO